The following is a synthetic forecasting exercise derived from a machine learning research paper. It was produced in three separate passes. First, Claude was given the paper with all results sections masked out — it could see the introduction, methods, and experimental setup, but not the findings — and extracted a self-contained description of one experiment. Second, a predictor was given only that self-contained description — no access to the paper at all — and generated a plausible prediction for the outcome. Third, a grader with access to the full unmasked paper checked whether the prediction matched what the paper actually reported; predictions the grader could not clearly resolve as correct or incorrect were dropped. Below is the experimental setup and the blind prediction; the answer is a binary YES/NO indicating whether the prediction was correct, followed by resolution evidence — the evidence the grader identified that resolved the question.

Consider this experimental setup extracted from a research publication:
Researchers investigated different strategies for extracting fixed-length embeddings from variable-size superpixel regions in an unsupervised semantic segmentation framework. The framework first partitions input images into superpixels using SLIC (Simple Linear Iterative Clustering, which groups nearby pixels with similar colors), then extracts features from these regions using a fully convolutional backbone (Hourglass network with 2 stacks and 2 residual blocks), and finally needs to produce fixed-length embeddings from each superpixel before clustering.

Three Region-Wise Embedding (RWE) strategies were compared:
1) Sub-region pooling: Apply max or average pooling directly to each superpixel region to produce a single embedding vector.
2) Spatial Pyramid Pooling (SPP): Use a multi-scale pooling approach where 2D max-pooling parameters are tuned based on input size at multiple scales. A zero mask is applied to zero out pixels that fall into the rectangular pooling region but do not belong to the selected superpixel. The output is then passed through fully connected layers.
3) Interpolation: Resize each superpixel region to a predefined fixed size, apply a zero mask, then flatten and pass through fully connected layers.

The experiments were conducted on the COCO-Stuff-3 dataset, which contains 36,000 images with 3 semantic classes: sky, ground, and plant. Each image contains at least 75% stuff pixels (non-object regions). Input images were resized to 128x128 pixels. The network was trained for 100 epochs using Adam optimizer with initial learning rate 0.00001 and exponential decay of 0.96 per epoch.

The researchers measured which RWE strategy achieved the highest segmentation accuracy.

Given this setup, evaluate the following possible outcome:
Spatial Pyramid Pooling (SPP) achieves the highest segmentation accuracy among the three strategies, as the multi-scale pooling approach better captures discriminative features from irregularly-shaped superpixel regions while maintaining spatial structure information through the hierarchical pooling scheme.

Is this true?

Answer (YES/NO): NO